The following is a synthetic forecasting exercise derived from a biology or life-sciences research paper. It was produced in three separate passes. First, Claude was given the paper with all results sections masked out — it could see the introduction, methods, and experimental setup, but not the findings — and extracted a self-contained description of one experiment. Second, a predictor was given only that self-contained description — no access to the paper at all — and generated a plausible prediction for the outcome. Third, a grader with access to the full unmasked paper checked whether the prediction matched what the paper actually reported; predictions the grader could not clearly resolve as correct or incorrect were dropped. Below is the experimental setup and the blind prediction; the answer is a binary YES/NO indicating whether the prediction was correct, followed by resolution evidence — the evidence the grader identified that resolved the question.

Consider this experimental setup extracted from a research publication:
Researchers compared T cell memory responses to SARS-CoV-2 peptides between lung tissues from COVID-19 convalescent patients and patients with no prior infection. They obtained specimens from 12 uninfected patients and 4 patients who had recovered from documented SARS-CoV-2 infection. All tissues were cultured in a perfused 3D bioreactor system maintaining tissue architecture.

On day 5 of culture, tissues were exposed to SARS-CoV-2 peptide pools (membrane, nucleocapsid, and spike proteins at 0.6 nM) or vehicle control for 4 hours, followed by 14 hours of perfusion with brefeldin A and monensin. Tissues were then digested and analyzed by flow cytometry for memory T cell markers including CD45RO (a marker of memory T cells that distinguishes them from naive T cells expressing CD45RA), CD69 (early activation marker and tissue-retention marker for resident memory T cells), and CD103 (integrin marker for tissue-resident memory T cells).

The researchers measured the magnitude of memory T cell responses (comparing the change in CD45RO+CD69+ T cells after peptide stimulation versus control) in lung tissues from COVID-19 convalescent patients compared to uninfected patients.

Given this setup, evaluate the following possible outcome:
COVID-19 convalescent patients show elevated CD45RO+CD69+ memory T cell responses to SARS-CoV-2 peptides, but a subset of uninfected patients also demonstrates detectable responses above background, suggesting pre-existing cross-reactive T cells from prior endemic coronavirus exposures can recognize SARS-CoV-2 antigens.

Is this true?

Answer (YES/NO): YES